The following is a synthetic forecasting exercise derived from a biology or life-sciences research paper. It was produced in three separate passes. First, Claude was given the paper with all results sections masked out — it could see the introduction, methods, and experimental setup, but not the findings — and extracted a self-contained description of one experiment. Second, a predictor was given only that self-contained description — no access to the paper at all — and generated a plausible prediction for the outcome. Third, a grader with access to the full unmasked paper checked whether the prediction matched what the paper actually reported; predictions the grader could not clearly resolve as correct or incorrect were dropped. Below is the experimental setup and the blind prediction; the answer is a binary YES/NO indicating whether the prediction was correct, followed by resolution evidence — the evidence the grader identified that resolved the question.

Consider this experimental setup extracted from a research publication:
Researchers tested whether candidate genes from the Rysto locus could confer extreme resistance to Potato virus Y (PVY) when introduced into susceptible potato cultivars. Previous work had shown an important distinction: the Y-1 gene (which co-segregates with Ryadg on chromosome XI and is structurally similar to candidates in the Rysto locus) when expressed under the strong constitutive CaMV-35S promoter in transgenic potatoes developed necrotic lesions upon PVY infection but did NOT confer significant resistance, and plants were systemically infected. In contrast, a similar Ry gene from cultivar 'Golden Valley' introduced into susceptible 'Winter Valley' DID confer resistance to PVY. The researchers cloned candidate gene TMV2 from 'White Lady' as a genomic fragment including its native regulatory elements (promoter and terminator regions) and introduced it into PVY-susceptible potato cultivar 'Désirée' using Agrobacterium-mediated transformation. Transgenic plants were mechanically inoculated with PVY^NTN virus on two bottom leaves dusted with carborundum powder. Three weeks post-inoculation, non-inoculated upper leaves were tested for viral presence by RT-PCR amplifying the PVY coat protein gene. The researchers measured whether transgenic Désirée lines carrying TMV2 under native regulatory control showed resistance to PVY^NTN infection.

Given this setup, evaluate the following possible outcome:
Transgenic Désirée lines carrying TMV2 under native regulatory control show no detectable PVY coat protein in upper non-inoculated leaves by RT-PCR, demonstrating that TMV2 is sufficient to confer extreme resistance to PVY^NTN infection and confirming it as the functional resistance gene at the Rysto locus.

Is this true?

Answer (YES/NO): NO